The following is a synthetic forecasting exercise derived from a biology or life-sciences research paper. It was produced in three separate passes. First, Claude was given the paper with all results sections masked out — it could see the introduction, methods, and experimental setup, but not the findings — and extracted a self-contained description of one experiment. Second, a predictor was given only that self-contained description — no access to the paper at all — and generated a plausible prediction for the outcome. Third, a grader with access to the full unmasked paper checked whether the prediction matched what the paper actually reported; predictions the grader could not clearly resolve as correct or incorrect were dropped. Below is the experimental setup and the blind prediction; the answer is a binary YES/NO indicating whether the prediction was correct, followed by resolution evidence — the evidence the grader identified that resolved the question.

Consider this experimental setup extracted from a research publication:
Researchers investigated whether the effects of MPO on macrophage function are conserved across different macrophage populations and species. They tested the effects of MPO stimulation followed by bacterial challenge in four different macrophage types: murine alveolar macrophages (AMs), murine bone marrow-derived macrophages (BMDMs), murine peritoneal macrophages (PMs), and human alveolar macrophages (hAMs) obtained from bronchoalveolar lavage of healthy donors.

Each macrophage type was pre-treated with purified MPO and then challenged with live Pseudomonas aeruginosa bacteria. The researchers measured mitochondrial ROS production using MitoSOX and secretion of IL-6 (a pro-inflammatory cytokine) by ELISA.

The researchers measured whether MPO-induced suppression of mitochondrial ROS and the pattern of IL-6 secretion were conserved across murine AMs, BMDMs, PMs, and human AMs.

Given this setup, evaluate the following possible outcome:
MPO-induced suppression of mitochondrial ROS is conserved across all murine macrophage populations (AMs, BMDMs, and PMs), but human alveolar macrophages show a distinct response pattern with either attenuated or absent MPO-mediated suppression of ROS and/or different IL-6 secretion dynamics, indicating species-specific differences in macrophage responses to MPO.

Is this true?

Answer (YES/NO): YES